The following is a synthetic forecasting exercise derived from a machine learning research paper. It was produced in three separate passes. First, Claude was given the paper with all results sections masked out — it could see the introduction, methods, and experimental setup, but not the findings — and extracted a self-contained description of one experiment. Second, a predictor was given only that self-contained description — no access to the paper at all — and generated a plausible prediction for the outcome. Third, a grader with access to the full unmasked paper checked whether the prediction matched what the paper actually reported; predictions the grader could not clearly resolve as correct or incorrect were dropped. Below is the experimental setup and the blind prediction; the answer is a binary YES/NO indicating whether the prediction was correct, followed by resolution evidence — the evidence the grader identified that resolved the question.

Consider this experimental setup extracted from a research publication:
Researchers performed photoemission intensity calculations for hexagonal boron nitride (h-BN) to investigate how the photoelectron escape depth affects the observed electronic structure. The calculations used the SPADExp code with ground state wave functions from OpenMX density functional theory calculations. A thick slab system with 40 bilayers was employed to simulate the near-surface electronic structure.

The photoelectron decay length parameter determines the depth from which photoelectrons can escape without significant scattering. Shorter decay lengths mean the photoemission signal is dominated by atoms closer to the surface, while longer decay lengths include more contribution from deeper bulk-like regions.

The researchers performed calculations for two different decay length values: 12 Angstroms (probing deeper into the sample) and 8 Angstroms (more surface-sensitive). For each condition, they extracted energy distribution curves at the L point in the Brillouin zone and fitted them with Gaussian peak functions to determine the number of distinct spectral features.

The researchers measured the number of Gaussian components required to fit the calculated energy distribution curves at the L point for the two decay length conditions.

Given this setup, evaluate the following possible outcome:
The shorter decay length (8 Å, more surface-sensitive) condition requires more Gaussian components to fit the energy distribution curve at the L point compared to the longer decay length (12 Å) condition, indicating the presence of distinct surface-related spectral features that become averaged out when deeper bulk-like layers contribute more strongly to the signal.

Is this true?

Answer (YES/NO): YES